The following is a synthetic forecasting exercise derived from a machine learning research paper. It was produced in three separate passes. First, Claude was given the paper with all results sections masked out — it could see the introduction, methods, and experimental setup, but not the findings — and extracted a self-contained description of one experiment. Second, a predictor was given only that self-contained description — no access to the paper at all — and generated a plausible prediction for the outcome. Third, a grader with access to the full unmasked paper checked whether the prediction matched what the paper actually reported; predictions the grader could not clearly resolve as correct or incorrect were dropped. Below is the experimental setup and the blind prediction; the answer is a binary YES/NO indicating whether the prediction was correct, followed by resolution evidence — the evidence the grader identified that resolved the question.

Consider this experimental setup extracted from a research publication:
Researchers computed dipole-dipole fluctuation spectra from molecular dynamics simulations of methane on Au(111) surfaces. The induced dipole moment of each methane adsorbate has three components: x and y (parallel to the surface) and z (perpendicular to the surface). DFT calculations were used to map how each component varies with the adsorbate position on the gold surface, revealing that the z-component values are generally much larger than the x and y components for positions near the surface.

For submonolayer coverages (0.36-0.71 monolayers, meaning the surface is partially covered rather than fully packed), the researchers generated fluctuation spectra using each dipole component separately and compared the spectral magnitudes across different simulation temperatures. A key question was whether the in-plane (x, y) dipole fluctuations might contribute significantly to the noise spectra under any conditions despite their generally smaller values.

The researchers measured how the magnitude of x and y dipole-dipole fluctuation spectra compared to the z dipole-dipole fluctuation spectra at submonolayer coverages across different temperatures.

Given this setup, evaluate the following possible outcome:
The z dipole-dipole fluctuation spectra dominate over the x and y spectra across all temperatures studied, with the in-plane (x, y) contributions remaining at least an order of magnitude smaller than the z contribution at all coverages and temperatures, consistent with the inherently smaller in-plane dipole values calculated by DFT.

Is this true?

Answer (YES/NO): NO